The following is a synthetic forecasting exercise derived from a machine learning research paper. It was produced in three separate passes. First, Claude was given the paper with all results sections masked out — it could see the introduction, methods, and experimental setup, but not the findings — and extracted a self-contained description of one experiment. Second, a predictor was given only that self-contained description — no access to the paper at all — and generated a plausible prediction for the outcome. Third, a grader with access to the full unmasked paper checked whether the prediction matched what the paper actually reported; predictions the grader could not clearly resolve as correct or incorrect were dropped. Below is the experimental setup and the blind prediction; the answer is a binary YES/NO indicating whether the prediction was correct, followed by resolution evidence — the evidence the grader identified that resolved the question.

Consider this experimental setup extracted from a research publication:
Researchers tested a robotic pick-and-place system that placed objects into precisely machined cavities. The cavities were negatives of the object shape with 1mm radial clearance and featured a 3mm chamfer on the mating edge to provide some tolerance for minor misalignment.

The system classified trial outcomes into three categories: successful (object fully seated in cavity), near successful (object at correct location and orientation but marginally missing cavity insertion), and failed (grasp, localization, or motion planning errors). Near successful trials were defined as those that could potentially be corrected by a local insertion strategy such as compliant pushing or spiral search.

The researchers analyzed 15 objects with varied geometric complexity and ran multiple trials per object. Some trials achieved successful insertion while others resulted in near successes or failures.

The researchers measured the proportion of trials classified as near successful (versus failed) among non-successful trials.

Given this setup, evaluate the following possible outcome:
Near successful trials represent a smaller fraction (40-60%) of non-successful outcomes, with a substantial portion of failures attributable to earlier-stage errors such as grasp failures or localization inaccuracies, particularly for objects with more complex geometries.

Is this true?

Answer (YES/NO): NO